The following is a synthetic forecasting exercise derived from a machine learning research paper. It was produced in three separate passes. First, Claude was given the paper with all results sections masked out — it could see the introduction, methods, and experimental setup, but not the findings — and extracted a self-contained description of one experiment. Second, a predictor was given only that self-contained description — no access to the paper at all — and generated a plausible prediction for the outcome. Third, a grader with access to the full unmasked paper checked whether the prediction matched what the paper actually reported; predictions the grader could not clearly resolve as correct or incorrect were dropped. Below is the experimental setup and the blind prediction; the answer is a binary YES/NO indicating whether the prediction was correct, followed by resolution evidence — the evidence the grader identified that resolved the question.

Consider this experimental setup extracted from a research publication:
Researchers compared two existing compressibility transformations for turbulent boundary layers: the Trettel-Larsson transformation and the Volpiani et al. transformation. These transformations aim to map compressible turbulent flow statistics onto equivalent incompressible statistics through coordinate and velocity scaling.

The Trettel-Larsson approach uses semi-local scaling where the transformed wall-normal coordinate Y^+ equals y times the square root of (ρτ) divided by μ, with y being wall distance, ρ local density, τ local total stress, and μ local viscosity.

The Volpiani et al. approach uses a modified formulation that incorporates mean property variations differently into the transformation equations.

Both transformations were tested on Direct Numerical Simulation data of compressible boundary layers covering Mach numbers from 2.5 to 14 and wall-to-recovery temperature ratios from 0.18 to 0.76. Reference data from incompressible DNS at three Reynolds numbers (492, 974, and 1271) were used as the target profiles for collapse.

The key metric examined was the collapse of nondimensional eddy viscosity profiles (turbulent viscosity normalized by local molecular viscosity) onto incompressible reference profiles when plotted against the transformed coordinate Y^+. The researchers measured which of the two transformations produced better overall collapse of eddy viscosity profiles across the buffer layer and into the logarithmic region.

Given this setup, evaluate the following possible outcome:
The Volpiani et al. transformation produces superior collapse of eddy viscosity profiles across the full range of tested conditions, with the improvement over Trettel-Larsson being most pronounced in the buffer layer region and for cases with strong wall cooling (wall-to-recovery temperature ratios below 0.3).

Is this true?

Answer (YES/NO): NO